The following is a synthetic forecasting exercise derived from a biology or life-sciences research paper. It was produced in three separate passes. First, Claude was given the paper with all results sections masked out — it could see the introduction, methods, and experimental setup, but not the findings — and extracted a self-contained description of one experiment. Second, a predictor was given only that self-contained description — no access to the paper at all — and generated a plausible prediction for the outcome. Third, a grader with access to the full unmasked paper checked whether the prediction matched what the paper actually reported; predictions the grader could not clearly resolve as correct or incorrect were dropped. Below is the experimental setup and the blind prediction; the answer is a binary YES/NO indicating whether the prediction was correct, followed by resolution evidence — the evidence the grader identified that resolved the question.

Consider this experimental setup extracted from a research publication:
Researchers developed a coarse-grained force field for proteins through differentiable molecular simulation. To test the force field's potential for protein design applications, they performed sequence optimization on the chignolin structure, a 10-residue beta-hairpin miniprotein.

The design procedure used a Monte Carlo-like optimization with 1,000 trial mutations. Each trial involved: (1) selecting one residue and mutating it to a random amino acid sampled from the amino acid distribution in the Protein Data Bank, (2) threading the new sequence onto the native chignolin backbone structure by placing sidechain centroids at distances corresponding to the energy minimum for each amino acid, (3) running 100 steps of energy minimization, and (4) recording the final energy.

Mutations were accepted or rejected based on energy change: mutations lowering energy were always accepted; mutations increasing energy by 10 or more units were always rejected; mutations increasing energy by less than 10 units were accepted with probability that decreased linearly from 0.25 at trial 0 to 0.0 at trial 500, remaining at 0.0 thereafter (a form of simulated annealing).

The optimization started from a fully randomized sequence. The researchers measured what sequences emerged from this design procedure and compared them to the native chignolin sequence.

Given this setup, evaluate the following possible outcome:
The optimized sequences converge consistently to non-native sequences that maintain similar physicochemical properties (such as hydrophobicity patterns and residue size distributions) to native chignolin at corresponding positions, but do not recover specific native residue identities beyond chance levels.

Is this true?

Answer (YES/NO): NO